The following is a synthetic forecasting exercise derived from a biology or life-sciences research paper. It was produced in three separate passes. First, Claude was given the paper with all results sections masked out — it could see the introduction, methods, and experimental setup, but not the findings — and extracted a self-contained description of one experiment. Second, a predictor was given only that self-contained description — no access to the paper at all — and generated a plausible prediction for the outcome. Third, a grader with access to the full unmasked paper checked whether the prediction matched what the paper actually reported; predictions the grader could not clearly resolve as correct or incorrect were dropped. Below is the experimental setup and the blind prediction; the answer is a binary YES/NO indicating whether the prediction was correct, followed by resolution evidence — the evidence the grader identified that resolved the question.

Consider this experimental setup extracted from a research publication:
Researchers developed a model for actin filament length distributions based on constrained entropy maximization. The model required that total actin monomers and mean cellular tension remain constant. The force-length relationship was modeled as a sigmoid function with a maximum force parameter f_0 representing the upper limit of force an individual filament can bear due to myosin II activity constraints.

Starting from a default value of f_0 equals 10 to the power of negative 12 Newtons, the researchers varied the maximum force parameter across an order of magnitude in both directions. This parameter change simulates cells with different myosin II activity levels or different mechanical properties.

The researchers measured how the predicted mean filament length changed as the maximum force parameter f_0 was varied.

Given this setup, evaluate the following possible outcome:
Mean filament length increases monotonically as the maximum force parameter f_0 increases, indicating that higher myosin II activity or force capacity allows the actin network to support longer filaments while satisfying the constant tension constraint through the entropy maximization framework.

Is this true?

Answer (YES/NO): NO